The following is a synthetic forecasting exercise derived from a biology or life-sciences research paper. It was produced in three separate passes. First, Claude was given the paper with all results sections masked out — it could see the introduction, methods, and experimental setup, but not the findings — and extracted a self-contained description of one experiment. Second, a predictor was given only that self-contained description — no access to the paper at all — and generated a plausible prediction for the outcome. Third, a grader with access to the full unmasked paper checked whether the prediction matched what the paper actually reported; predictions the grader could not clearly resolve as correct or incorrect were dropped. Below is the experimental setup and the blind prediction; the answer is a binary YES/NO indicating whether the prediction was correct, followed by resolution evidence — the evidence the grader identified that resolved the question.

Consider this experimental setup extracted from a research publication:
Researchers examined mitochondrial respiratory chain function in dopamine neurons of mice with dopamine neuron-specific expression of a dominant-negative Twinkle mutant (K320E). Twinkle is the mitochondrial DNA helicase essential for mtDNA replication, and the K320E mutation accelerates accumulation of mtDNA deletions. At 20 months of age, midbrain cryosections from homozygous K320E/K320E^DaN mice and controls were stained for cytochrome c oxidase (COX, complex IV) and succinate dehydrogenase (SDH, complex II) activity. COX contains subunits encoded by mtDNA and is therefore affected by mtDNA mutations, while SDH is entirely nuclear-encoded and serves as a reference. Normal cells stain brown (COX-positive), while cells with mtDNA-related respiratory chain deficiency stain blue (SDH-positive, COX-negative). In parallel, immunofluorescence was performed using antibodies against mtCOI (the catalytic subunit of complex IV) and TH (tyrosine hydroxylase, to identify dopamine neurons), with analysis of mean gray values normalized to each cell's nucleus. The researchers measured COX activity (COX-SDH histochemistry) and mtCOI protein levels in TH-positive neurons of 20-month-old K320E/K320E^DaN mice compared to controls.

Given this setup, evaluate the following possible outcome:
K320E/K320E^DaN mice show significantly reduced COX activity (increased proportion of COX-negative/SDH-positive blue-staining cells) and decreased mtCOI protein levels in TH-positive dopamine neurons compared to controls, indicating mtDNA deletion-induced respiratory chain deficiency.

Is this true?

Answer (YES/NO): NO